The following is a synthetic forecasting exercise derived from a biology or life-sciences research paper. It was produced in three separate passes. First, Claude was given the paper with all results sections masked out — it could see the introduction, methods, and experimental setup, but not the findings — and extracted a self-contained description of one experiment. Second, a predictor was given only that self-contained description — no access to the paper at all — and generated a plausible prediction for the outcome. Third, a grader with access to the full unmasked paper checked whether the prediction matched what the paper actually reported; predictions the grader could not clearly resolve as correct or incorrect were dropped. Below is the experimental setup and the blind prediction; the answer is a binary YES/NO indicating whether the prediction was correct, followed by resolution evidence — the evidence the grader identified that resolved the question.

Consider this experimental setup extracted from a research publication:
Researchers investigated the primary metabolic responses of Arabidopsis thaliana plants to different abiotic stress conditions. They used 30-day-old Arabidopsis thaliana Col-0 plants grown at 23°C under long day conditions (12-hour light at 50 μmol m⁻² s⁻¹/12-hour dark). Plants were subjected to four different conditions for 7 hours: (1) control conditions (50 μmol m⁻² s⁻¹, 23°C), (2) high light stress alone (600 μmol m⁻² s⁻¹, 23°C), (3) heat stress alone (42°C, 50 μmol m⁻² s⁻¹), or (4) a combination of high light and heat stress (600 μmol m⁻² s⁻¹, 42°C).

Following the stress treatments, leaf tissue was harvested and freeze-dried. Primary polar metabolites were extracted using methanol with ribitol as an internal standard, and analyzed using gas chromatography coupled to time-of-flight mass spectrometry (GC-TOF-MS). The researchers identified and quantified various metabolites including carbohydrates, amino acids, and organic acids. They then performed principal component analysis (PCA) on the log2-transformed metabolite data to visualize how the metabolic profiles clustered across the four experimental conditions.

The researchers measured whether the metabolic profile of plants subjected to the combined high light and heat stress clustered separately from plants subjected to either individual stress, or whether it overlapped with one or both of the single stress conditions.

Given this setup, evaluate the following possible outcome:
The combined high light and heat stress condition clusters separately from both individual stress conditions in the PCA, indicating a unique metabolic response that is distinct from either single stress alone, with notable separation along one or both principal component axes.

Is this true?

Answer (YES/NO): YES